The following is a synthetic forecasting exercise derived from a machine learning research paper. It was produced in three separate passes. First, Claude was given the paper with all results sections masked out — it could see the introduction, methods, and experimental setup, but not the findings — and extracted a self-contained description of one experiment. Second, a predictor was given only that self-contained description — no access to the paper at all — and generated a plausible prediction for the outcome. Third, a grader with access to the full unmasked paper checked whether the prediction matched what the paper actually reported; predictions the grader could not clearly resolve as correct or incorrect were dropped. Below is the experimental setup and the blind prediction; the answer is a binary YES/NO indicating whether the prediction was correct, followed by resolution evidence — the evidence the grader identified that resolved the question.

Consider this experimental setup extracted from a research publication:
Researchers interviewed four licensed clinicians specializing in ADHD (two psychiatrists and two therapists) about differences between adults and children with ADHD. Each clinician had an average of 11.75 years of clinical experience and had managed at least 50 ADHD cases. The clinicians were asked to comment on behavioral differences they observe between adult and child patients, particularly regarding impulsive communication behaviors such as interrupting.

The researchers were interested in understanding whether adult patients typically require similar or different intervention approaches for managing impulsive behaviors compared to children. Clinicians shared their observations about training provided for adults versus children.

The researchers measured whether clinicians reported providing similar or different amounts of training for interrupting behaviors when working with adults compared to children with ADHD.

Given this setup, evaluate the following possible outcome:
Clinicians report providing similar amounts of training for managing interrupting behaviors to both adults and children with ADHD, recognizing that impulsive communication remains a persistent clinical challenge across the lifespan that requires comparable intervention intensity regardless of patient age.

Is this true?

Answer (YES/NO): NO